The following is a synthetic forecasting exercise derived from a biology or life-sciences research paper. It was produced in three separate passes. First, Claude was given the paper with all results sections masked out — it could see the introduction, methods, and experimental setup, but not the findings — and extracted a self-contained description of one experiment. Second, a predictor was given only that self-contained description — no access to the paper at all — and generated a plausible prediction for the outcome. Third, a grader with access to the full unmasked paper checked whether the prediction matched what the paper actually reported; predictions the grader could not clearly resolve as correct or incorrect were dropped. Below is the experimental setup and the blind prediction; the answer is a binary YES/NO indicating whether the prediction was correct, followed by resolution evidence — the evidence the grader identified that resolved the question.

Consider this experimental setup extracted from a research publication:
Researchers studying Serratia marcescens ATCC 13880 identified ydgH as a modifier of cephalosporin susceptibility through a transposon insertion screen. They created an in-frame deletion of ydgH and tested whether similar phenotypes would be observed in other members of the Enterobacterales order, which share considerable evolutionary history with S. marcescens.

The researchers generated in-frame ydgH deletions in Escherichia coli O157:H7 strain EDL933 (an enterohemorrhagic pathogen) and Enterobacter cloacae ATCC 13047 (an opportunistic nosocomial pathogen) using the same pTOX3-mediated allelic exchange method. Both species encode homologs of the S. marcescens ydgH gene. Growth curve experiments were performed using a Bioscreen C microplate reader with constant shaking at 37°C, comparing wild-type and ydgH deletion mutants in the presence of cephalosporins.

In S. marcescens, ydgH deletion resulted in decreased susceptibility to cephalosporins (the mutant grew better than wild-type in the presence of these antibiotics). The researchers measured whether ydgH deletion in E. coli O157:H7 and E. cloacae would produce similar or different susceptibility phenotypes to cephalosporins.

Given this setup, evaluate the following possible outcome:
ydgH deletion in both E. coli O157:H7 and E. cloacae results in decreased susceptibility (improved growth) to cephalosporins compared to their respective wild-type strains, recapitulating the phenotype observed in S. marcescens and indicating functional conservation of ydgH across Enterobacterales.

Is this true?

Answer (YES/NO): NO